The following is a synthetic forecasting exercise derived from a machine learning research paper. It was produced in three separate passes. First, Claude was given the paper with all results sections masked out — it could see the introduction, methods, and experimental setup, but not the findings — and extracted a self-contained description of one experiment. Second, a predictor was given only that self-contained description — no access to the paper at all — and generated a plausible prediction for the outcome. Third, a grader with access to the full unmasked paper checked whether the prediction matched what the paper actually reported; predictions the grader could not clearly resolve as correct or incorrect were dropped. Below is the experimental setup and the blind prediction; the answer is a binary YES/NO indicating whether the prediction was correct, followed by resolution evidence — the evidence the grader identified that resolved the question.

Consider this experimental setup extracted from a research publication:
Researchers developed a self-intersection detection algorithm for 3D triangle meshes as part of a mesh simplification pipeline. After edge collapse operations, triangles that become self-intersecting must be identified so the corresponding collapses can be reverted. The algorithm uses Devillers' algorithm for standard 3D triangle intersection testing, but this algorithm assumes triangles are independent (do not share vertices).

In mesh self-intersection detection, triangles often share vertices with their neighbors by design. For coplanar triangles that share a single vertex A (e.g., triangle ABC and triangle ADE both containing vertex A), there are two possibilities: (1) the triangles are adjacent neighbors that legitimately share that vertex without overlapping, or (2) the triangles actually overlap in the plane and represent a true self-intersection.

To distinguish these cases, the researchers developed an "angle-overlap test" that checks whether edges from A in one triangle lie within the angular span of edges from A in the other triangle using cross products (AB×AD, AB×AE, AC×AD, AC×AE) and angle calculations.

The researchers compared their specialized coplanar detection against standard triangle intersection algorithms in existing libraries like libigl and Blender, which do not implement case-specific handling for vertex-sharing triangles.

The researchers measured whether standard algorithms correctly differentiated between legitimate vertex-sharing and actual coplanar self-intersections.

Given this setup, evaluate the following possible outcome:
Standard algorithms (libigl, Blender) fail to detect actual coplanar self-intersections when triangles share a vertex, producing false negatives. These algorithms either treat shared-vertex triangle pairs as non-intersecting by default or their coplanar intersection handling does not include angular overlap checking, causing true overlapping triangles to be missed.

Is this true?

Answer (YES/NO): YES